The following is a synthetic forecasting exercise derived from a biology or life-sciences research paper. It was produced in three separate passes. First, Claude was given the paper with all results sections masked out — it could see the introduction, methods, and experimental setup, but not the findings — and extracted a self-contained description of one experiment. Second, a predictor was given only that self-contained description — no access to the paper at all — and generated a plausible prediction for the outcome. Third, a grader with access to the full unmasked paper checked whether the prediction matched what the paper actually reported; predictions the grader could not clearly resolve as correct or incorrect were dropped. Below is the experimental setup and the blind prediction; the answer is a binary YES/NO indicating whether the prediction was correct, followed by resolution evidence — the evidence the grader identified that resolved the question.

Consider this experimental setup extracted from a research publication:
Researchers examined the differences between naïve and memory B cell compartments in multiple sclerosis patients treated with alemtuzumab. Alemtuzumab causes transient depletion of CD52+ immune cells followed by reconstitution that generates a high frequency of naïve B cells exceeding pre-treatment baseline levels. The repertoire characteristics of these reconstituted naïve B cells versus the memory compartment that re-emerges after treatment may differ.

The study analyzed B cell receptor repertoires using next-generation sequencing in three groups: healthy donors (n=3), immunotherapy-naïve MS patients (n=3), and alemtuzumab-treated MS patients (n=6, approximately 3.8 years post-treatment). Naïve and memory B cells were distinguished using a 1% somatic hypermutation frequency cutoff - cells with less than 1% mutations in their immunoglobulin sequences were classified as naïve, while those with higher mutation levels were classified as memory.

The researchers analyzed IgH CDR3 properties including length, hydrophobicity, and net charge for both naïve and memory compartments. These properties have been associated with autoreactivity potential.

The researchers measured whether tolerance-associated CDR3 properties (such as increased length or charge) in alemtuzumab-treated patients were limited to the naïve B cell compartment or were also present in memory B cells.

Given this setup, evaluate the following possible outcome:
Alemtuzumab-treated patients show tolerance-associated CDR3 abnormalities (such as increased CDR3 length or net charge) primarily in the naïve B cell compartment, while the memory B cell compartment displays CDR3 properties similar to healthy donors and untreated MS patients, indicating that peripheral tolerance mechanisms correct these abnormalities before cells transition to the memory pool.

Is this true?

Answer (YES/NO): NO